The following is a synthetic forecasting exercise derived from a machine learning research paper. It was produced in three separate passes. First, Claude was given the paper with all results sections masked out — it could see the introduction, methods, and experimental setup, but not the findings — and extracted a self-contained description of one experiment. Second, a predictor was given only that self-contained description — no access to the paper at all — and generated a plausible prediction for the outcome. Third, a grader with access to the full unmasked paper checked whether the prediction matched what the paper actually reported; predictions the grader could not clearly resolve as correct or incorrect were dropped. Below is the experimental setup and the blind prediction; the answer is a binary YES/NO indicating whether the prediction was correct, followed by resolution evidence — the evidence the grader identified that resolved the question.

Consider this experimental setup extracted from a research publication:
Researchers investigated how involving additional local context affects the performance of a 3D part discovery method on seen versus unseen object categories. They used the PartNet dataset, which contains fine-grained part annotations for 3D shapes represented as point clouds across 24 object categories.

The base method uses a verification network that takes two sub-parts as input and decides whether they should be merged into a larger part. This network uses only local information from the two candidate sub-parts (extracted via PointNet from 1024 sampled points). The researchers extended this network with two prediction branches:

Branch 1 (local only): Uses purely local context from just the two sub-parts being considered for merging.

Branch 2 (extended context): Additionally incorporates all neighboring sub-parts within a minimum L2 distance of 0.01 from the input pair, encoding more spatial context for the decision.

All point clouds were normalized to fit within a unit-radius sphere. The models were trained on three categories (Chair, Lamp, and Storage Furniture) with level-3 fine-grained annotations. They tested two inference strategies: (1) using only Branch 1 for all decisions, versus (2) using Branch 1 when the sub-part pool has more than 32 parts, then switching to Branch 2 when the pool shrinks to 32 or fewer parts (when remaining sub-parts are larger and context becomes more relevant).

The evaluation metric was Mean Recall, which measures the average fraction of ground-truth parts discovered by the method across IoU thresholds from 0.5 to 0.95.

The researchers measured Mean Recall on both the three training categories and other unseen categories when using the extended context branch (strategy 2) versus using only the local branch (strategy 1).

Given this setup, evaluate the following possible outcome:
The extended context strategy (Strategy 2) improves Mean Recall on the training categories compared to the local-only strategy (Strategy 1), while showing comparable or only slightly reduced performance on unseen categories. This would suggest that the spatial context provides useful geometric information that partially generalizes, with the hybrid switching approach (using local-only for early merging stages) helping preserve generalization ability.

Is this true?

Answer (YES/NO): NO